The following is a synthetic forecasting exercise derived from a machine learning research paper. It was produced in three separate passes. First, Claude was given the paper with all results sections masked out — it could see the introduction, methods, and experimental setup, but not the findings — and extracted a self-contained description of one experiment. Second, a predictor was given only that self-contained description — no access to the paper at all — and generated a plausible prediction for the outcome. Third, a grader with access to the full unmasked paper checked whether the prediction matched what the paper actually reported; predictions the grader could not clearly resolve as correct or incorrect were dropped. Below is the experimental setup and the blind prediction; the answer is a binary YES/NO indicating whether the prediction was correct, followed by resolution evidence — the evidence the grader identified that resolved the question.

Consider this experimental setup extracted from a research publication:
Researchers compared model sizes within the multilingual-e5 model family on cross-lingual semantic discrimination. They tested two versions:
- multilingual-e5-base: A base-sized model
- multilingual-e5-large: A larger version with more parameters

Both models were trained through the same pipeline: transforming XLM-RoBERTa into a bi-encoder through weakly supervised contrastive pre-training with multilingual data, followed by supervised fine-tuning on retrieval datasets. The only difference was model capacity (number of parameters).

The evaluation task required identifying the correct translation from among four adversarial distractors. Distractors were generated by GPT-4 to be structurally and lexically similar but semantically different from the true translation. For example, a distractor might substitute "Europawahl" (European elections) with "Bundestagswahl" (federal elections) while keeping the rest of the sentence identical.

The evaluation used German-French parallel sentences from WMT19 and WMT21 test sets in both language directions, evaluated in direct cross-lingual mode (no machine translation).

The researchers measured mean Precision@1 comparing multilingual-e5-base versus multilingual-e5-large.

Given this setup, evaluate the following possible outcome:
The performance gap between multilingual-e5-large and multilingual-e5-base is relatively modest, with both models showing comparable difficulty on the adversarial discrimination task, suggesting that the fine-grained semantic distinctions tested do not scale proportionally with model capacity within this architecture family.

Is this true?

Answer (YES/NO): NO